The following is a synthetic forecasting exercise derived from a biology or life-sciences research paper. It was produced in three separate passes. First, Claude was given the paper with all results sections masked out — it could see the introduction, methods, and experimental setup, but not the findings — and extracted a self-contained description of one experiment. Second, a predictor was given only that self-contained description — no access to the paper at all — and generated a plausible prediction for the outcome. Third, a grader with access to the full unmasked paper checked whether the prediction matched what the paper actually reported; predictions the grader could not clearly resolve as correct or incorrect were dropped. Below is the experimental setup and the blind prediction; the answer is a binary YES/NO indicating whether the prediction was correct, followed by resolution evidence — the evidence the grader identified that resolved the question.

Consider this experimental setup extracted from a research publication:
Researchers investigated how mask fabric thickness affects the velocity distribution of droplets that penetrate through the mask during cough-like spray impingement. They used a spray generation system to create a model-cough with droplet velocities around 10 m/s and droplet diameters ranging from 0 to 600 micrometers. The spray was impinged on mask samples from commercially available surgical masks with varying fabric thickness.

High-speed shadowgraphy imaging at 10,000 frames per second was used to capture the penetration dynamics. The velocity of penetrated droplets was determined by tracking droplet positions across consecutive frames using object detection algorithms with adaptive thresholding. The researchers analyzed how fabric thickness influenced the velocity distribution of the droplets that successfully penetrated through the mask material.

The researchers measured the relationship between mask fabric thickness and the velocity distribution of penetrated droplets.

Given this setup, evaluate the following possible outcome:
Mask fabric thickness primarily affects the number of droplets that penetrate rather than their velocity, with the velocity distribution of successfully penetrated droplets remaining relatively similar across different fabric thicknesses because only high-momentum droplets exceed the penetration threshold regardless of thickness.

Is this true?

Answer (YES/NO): NO